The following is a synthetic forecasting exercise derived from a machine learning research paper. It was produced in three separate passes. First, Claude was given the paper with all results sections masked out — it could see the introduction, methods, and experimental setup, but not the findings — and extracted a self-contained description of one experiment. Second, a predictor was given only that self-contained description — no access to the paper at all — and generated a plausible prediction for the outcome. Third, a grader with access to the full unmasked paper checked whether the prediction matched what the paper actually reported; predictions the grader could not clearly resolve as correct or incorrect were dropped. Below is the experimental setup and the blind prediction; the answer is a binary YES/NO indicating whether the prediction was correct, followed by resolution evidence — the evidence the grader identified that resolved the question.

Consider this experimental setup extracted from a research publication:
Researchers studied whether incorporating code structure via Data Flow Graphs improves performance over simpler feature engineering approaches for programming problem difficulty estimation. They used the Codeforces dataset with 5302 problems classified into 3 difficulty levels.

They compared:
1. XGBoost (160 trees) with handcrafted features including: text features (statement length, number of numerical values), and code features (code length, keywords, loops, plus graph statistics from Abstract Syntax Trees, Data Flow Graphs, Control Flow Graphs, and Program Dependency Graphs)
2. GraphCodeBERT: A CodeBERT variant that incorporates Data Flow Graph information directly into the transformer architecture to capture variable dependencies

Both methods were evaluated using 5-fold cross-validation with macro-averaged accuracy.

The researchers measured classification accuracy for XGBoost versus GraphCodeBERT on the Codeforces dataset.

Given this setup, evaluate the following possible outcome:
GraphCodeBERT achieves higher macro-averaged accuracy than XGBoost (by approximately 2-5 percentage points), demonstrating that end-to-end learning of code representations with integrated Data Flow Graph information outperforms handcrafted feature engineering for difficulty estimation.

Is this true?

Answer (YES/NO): NO